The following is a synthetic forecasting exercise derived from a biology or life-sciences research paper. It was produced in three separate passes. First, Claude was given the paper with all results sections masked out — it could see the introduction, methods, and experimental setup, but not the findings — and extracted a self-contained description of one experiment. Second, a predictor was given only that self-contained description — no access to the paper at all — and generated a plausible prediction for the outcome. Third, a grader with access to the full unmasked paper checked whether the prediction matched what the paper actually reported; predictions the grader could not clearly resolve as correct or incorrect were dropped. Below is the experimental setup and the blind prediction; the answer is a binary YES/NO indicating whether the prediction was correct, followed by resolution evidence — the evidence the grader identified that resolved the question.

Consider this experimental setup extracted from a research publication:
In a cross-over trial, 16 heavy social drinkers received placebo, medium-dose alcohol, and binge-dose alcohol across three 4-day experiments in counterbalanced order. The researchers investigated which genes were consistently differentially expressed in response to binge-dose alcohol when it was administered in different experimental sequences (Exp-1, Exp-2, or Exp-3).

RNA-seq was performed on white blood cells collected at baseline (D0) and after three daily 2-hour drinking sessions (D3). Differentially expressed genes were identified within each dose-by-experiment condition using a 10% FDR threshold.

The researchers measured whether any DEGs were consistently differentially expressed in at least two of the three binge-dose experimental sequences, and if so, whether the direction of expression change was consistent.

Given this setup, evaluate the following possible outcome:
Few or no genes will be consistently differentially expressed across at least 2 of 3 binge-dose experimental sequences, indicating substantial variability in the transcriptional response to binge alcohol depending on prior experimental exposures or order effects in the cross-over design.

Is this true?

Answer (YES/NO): YES